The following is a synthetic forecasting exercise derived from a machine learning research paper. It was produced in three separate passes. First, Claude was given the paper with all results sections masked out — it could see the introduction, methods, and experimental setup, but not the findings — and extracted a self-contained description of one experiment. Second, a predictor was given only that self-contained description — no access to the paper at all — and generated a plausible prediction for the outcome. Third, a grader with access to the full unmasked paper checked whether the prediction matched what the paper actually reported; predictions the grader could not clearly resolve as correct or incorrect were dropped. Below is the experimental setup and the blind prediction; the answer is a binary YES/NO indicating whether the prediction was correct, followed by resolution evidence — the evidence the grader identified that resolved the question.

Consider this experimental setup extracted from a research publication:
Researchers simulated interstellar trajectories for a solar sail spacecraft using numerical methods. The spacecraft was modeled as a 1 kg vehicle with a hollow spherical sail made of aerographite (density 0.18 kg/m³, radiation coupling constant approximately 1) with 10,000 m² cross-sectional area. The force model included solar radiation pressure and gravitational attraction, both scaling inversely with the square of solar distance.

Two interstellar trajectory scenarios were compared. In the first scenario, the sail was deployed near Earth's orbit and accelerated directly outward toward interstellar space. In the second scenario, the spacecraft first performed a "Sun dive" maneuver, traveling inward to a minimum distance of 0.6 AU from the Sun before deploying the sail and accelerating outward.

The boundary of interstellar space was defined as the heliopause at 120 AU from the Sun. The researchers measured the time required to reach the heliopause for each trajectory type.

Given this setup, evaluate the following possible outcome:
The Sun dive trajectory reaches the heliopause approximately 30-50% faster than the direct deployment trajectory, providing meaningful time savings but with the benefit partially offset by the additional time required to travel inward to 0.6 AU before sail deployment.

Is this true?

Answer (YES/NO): NO